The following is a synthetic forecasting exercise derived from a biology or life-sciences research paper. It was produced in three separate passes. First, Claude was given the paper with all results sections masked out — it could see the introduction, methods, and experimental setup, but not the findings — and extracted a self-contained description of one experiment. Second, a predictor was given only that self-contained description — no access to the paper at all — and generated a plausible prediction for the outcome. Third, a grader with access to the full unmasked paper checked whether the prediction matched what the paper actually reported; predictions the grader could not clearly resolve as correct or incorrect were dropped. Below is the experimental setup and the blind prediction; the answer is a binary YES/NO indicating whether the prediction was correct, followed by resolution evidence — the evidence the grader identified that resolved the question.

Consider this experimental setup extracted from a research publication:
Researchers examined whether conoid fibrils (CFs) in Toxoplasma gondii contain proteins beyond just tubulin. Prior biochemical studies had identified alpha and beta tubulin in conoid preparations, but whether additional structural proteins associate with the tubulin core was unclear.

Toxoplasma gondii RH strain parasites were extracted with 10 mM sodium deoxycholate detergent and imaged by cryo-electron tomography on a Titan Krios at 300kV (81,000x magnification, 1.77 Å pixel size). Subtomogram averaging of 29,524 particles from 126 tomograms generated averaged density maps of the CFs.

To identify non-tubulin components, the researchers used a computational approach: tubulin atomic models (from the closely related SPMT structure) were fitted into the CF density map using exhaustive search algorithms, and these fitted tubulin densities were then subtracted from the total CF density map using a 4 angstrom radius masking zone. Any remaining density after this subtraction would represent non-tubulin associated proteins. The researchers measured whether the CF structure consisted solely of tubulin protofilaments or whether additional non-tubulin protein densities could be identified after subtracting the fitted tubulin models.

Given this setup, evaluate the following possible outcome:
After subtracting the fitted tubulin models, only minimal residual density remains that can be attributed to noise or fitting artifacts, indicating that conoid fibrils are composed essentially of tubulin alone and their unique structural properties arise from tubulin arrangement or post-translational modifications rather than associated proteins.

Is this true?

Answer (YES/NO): NO